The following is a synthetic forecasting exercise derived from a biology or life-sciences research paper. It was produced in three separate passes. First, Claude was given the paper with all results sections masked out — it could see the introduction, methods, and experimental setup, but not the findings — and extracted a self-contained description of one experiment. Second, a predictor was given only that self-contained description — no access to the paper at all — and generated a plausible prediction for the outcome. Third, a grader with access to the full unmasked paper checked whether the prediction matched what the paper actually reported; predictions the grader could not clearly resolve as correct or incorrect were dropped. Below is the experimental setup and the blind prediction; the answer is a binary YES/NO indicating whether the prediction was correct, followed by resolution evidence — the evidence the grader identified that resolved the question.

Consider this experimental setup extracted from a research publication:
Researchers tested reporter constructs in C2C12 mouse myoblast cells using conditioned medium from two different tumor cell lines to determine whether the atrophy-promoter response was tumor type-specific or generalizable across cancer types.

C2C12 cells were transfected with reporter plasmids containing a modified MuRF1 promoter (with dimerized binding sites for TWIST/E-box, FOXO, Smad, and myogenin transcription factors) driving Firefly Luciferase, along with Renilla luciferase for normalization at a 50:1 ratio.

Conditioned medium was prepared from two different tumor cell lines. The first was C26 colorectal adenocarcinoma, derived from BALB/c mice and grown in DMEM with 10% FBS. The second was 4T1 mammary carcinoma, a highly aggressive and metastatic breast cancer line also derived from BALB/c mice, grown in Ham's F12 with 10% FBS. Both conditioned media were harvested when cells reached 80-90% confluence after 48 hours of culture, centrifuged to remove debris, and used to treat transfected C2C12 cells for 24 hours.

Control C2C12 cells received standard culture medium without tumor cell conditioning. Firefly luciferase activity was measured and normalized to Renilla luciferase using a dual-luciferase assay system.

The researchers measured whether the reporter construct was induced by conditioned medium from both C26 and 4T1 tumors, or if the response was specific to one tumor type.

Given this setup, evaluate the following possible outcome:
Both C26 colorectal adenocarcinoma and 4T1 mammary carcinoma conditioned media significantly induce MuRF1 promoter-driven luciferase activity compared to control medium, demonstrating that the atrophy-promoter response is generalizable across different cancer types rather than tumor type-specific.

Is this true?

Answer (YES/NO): NO